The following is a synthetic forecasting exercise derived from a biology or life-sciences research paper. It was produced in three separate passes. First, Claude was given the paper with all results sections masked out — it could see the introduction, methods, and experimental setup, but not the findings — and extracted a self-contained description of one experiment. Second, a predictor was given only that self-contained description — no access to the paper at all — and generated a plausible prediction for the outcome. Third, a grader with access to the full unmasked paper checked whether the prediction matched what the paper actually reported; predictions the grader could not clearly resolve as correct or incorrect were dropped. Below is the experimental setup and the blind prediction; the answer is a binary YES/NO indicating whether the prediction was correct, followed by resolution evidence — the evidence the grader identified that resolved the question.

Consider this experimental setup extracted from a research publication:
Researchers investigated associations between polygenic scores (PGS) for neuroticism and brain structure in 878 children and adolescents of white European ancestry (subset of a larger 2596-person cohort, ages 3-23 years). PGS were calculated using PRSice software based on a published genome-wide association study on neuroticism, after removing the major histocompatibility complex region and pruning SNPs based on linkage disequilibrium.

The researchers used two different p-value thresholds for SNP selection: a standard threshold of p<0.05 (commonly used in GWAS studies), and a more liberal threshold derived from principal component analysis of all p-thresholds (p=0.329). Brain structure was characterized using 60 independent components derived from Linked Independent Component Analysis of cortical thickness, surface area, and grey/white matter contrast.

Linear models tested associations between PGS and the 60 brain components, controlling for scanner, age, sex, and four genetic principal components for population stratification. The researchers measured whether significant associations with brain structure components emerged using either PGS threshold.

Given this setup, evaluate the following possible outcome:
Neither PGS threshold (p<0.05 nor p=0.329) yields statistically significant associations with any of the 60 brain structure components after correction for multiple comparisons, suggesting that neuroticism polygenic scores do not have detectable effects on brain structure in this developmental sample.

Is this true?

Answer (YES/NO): NO